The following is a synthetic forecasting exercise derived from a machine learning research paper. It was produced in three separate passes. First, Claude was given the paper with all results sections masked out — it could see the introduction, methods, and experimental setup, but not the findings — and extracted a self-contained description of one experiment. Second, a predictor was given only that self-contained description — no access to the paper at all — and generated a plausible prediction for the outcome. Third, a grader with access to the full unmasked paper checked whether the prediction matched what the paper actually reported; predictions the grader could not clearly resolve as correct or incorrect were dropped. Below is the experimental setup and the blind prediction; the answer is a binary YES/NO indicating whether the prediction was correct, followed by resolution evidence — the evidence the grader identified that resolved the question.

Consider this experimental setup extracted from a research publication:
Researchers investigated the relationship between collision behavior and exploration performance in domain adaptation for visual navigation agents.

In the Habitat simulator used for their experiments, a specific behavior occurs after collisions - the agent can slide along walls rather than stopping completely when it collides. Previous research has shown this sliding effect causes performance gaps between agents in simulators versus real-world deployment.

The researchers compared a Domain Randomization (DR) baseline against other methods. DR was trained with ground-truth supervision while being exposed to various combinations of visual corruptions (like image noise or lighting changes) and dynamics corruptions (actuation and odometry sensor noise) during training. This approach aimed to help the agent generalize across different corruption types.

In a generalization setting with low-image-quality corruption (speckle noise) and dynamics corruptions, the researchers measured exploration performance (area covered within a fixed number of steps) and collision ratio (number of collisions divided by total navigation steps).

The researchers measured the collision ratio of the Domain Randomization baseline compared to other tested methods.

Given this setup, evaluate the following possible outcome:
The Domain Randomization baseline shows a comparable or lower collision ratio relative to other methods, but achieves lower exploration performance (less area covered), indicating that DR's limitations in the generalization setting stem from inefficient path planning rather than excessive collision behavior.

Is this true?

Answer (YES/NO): NO